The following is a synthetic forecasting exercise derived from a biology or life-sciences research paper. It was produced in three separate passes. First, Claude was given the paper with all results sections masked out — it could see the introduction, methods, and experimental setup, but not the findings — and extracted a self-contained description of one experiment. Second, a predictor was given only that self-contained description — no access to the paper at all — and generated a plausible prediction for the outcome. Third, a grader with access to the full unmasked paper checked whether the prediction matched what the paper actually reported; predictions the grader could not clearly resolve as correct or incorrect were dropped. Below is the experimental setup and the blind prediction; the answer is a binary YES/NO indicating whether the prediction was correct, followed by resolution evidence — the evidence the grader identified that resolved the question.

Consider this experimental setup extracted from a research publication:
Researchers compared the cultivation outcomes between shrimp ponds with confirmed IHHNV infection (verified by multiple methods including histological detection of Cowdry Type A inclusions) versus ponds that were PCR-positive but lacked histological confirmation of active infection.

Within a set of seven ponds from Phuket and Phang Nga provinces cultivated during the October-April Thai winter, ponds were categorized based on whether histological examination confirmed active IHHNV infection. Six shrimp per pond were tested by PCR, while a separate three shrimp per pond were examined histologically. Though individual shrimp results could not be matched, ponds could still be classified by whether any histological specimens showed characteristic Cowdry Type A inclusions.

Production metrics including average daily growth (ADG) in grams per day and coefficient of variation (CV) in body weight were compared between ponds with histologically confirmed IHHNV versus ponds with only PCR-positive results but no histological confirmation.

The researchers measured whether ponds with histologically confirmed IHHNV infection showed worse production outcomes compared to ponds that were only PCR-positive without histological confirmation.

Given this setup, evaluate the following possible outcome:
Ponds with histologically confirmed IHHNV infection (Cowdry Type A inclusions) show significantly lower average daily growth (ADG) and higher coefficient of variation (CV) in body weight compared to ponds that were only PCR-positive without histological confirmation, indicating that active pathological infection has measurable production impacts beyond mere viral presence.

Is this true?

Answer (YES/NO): NO